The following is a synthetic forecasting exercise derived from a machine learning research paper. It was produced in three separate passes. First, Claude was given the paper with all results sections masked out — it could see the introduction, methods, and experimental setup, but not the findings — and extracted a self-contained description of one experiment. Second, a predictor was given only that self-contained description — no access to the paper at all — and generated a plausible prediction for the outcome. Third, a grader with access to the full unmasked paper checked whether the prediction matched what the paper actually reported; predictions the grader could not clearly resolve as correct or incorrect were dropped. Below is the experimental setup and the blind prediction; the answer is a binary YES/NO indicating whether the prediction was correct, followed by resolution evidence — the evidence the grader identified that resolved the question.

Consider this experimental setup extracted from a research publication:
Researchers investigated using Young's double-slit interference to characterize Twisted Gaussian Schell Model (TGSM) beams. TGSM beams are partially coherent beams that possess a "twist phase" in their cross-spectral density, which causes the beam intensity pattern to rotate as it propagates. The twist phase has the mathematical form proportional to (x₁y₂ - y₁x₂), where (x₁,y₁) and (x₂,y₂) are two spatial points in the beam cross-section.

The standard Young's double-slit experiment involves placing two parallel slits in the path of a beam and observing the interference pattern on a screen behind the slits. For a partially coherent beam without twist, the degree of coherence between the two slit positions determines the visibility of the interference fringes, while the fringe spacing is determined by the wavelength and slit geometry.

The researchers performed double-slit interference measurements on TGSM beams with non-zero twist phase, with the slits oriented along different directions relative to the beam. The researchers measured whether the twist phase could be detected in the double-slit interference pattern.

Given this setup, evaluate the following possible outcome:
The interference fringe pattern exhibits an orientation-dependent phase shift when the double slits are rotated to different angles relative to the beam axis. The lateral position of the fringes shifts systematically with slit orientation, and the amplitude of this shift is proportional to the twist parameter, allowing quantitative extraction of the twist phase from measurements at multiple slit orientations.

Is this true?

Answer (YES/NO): NO